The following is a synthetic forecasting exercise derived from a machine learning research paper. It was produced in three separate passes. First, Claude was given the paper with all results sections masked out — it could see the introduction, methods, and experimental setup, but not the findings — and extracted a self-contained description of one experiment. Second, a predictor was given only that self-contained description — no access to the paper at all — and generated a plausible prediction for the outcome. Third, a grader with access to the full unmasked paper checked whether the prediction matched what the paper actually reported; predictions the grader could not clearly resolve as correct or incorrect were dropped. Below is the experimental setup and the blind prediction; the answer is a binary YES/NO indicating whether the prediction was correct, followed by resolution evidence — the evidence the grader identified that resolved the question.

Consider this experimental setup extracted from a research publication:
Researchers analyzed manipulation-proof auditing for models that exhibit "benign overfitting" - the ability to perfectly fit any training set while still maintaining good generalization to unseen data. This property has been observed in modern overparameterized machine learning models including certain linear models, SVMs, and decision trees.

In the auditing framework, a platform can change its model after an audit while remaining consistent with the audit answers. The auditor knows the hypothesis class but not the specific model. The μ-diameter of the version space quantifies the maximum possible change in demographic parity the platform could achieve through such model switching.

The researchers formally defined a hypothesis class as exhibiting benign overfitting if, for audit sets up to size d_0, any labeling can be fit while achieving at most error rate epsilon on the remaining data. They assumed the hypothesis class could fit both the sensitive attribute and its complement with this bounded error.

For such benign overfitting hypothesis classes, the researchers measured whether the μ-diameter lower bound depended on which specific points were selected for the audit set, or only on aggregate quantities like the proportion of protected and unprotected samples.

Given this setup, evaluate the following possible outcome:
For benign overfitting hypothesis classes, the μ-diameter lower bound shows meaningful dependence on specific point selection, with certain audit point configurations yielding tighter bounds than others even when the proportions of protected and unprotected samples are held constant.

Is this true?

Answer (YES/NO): NO